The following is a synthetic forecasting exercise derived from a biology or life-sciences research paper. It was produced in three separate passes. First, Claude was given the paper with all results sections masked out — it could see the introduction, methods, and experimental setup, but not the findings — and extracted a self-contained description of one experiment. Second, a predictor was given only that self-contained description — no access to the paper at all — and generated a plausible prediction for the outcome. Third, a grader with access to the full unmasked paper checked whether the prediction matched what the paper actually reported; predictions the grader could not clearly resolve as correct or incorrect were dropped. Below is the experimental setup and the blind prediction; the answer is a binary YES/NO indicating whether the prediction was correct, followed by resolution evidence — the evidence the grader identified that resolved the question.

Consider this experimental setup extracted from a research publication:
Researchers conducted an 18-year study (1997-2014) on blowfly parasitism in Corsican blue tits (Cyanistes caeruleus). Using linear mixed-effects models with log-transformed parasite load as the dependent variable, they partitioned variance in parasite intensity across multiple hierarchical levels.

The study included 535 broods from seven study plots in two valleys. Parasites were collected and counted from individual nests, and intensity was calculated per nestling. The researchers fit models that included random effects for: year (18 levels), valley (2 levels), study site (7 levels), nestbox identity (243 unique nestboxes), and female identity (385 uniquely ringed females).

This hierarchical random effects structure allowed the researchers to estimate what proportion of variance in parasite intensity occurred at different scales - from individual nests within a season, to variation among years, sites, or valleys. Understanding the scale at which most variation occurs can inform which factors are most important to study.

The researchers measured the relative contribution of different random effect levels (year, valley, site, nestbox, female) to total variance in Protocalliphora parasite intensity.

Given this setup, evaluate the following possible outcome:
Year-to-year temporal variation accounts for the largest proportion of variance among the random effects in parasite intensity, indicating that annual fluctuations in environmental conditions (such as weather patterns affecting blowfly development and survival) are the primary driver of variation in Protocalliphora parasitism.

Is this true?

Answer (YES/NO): NO